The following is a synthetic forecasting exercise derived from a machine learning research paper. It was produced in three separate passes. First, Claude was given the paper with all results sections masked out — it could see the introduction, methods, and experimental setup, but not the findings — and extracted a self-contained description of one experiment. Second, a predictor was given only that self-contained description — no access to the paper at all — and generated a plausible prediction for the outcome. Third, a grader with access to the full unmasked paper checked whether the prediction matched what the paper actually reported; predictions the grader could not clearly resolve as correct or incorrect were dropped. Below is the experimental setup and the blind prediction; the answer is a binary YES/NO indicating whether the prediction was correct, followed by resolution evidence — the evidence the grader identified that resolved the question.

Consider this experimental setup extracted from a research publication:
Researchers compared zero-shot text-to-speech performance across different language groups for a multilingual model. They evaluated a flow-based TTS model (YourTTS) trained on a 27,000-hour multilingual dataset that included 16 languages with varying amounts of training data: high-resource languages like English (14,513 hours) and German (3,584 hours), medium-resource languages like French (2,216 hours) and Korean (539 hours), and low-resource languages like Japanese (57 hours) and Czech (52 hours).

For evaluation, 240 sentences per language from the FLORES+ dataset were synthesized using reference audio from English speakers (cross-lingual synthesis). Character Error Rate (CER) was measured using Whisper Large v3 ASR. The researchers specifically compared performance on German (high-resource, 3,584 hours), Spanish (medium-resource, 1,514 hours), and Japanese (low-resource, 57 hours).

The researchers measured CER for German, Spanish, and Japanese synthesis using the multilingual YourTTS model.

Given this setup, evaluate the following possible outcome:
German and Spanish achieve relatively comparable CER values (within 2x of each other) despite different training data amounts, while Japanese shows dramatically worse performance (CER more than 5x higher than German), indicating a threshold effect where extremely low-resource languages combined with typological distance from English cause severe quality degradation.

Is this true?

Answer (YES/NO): NO